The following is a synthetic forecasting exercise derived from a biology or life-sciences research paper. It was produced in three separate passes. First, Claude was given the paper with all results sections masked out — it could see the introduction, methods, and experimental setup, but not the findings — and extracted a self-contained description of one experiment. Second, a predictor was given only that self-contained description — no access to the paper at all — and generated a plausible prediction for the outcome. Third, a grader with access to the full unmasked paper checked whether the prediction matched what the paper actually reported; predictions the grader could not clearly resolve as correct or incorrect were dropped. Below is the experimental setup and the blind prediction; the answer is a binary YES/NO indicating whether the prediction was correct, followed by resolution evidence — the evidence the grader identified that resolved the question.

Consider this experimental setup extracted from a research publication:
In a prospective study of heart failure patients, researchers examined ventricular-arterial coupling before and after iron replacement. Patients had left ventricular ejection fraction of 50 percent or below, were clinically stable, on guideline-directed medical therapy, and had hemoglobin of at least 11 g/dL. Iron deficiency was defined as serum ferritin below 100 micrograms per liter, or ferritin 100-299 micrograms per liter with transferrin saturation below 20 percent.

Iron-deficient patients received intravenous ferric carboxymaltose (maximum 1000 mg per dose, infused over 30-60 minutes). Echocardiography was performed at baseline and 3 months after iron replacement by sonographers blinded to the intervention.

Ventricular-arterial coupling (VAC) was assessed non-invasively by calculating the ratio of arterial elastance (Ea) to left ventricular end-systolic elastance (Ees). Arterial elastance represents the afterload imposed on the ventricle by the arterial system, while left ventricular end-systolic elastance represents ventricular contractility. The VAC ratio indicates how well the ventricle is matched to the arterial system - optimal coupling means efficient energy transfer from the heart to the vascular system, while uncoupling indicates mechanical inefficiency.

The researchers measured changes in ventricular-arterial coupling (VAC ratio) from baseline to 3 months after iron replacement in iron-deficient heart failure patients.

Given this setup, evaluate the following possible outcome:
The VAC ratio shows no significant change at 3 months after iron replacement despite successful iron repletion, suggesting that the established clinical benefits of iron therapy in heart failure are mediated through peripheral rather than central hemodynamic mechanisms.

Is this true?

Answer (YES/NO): NO